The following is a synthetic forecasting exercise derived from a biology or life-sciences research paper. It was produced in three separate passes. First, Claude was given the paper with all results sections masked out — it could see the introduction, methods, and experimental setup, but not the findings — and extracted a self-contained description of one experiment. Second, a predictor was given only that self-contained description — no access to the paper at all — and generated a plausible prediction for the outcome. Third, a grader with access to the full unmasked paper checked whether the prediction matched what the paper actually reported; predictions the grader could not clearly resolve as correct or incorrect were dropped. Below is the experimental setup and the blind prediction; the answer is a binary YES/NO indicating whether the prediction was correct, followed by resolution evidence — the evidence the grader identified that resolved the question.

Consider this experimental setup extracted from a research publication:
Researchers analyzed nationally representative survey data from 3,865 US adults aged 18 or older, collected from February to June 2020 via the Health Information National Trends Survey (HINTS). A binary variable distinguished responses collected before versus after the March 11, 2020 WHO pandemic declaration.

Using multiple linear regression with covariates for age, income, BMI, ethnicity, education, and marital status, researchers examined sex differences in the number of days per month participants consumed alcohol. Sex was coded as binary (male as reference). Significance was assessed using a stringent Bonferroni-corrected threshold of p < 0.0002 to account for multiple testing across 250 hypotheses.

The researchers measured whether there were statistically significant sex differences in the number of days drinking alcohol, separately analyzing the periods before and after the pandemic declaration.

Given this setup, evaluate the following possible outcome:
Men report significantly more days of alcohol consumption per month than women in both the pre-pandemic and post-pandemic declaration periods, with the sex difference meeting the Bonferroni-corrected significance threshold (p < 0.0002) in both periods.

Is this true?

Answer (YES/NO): YES